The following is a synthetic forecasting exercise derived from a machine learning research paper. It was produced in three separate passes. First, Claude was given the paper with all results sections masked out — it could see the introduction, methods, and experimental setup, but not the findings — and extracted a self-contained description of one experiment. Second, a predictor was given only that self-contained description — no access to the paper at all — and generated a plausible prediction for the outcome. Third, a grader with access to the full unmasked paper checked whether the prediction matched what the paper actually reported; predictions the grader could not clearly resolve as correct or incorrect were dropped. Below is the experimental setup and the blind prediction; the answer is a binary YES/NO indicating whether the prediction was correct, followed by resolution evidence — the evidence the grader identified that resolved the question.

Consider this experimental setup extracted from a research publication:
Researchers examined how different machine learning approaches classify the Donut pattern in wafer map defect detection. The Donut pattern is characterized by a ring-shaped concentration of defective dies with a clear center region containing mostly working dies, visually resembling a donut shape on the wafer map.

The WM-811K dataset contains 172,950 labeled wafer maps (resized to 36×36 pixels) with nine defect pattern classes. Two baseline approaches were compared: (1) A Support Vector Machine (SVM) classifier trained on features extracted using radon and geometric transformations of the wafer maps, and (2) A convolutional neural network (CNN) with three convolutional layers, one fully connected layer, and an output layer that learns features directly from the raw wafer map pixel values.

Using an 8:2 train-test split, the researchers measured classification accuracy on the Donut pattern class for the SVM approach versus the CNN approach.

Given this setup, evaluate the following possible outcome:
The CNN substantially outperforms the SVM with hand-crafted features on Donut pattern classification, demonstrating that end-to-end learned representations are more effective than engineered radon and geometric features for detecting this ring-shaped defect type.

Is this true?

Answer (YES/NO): YES